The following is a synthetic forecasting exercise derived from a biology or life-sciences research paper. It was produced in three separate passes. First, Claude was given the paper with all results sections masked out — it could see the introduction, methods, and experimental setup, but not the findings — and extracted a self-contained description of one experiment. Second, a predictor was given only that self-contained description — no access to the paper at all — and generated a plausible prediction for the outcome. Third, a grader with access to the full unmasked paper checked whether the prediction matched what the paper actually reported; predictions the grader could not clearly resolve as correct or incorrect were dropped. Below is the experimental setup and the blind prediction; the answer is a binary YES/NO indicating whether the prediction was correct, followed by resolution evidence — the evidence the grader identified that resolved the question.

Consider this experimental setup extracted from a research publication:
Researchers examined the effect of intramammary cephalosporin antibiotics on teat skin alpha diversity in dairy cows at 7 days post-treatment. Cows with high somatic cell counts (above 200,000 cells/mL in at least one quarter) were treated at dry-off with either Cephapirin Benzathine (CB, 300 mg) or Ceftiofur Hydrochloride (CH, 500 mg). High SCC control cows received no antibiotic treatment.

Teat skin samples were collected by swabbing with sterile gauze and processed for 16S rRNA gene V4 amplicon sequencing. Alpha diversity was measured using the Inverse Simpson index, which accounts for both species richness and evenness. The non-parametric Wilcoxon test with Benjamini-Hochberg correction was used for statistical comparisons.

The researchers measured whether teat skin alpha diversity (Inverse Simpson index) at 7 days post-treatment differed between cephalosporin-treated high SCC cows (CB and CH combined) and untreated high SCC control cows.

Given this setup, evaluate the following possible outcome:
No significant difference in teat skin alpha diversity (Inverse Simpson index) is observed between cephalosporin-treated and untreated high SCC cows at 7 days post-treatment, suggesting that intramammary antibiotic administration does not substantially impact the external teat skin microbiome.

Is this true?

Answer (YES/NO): YES